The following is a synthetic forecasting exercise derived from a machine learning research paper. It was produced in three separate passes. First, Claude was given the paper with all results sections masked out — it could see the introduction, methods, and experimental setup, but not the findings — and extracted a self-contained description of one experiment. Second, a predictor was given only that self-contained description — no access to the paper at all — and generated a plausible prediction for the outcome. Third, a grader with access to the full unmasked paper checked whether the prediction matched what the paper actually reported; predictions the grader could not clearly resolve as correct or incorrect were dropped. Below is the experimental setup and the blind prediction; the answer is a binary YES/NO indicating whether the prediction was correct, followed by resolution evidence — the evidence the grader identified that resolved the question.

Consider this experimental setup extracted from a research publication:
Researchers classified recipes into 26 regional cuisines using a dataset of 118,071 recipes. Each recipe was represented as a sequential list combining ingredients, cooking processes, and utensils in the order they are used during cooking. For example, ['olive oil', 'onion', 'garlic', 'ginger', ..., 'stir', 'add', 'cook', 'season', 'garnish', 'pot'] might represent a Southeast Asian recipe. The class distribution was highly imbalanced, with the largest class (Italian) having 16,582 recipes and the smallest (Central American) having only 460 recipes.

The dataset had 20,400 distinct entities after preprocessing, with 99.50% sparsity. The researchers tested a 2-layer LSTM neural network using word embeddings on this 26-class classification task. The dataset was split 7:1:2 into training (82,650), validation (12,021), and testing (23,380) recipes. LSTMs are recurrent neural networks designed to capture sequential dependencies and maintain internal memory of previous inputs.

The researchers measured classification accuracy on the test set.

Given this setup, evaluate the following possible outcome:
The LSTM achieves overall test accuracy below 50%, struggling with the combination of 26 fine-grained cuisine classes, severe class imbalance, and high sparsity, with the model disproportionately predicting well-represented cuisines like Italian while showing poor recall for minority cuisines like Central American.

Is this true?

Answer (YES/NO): NO